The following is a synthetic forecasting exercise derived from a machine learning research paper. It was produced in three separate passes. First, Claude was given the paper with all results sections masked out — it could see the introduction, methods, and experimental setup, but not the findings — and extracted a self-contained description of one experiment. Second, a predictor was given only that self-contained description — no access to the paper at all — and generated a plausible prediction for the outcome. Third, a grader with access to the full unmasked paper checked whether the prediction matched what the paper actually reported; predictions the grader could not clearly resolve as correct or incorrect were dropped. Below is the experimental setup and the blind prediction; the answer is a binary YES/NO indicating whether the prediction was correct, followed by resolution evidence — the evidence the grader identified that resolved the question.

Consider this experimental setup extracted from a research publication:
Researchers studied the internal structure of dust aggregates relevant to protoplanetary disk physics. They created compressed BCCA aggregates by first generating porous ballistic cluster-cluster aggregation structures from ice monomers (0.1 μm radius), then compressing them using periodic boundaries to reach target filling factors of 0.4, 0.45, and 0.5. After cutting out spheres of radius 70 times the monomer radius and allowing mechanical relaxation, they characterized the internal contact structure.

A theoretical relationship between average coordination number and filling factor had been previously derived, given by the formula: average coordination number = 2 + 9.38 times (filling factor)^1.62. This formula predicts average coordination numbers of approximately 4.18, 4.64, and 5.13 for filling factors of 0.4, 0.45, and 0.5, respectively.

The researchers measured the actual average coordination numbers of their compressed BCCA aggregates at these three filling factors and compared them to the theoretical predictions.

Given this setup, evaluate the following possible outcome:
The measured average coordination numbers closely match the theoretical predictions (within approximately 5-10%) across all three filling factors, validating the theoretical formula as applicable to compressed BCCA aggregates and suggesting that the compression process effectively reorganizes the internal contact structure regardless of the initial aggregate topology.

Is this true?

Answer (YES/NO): NO